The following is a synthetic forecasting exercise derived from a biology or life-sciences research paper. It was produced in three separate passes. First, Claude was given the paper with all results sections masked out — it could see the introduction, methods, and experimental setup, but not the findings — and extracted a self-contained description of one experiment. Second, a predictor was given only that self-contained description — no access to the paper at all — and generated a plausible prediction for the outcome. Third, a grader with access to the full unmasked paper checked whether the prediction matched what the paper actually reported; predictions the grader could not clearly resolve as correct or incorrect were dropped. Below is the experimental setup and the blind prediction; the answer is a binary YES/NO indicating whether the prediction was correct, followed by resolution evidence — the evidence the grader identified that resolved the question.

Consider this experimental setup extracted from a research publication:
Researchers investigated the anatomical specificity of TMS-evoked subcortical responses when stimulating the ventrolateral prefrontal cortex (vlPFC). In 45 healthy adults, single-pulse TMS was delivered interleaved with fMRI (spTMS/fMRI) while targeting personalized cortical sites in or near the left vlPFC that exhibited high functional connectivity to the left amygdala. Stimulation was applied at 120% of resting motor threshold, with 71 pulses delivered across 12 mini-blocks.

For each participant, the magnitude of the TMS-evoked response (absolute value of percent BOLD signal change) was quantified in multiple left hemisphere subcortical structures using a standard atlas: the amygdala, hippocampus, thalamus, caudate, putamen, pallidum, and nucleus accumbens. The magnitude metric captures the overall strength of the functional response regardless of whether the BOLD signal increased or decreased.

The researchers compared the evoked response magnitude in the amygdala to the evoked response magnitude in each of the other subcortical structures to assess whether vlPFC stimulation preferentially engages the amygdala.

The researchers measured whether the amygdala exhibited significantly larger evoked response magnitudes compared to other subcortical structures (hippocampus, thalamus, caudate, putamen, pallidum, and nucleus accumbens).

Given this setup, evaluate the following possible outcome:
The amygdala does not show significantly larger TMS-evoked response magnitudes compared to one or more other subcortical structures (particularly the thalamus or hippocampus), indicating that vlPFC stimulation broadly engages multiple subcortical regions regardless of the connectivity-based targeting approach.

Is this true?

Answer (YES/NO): NO